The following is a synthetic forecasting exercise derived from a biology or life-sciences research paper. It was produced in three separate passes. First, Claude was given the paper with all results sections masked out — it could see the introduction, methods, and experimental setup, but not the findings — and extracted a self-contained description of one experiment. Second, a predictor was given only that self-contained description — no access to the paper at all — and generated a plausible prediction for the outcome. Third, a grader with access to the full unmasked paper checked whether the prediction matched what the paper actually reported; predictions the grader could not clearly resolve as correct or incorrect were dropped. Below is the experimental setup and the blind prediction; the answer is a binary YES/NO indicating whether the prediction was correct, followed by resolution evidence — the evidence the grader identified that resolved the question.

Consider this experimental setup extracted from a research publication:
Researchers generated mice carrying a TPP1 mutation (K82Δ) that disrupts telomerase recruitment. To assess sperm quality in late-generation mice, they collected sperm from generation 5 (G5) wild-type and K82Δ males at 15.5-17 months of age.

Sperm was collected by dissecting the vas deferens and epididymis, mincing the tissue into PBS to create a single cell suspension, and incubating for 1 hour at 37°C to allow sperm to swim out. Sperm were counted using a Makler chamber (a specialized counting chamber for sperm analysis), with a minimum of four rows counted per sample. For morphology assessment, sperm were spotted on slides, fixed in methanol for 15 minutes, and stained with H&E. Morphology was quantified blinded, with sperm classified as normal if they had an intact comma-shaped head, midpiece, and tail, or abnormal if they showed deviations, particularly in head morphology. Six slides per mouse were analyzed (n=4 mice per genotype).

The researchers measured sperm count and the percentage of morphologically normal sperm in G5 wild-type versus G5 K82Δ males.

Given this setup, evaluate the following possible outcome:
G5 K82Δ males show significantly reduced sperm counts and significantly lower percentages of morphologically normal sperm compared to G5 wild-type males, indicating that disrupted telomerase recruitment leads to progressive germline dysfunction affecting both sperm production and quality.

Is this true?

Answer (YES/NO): YES